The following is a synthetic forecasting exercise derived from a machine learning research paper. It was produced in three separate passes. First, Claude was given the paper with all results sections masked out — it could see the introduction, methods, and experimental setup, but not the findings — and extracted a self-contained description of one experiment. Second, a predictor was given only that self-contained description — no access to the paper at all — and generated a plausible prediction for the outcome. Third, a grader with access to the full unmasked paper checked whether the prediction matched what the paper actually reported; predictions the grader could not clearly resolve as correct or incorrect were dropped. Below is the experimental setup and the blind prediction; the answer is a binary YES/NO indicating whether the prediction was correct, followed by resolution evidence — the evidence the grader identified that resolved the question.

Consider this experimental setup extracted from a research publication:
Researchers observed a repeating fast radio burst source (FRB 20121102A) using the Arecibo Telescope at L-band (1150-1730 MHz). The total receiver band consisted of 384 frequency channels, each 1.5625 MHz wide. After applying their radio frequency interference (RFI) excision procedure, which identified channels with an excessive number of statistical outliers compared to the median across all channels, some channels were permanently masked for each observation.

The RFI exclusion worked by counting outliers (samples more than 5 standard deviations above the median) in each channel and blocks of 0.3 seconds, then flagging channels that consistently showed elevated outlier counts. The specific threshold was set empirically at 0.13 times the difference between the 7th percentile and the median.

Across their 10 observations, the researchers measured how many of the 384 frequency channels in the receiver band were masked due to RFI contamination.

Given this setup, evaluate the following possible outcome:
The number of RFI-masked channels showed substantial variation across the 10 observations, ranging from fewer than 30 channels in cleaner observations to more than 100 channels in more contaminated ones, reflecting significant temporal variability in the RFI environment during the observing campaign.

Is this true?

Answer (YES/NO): NO